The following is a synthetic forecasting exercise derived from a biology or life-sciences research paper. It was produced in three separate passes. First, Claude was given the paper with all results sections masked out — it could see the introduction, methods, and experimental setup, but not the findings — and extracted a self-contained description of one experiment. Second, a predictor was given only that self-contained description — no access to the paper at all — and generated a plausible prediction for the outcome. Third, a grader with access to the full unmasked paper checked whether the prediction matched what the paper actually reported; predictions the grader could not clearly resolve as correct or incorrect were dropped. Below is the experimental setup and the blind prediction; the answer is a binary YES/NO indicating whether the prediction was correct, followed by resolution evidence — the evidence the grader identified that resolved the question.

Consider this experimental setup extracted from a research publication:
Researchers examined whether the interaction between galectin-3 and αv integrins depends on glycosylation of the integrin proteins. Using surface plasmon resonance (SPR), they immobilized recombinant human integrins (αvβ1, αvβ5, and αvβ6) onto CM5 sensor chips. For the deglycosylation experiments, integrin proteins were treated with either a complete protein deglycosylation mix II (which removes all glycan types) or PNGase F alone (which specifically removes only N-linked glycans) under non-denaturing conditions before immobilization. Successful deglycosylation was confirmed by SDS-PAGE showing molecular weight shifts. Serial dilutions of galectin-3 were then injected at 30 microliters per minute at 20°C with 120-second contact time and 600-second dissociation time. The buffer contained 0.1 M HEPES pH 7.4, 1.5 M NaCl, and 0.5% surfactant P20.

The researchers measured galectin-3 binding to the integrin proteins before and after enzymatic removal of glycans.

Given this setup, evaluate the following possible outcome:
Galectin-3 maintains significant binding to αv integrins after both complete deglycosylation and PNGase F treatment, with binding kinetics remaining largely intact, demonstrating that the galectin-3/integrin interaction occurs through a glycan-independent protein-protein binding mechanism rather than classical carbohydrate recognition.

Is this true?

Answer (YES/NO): NO